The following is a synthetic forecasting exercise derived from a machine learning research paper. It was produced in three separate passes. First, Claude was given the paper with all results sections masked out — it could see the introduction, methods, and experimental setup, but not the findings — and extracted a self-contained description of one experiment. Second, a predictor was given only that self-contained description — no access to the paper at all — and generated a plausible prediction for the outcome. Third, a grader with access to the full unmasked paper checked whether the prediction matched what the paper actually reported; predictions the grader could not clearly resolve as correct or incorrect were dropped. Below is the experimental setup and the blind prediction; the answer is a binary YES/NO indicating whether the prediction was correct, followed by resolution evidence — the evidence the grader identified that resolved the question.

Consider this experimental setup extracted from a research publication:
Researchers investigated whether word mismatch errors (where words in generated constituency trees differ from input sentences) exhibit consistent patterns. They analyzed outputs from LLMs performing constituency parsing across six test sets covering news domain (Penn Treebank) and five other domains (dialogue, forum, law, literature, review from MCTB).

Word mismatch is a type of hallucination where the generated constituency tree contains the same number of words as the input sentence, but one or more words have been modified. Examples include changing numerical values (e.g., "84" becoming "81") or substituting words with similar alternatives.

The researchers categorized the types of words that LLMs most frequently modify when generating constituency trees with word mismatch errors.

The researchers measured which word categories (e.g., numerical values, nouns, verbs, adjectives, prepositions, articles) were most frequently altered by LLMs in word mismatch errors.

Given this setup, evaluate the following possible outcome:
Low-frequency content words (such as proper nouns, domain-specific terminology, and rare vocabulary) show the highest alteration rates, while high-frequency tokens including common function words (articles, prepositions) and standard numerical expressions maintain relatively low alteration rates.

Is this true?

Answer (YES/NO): NO